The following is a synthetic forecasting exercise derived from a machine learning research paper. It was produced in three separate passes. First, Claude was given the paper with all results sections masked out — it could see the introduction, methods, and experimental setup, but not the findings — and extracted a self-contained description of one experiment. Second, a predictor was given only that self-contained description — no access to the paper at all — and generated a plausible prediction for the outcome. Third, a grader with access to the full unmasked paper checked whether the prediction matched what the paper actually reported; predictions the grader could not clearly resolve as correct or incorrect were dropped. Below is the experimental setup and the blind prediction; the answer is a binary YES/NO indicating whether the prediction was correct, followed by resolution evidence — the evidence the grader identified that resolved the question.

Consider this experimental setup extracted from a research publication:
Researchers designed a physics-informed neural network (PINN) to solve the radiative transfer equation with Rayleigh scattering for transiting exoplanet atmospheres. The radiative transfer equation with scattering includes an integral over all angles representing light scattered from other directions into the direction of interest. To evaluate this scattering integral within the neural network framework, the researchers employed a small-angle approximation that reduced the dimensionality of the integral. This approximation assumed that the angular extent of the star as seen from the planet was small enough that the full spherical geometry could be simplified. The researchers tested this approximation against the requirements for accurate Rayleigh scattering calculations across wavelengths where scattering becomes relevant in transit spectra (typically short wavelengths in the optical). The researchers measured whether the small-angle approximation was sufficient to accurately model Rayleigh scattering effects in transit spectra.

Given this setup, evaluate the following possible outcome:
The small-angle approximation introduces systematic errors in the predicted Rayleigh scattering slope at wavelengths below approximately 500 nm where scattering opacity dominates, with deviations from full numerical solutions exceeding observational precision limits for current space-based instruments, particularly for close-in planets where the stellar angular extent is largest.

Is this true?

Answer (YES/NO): NO